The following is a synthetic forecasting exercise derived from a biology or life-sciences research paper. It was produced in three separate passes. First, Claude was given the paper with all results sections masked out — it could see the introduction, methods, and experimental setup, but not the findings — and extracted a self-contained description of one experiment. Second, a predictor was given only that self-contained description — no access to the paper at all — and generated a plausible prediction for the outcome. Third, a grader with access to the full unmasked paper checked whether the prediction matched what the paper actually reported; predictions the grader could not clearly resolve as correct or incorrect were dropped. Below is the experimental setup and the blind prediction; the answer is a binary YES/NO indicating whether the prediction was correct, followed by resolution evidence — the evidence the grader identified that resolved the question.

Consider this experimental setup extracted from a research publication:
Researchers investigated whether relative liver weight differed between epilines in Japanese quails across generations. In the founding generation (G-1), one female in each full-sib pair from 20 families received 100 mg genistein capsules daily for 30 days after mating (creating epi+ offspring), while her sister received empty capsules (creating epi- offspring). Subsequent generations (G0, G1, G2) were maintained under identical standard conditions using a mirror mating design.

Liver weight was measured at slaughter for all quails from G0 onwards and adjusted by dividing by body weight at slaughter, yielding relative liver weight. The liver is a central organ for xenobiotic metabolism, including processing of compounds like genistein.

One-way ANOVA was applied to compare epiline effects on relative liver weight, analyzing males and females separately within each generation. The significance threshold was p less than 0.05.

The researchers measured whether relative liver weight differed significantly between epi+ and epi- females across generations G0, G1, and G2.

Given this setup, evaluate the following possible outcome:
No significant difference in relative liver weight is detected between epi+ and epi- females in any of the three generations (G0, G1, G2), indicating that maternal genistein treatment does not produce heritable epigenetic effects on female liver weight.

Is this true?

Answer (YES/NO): YES